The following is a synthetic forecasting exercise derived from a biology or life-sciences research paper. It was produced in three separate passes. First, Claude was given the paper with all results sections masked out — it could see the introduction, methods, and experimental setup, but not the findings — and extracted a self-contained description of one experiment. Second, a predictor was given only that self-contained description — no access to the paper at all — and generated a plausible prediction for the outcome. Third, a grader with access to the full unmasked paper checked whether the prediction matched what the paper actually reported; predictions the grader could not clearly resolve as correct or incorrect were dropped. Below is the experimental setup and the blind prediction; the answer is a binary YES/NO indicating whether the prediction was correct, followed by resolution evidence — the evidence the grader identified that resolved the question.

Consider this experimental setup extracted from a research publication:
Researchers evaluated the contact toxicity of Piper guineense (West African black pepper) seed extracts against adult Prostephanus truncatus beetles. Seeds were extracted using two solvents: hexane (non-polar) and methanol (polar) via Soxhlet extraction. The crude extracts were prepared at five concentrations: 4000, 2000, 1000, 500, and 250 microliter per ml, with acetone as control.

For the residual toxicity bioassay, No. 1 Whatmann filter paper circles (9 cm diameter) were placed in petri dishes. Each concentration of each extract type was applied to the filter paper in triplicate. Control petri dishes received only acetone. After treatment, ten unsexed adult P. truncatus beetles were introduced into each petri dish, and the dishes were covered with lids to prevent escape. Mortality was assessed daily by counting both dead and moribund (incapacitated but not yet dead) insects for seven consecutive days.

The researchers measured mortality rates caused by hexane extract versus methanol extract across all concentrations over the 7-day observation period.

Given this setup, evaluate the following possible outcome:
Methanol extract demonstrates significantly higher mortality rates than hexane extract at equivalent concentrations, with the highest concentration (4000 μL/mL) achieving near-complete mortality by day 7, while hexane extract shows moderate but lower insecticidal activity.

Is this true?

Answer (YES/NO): NO